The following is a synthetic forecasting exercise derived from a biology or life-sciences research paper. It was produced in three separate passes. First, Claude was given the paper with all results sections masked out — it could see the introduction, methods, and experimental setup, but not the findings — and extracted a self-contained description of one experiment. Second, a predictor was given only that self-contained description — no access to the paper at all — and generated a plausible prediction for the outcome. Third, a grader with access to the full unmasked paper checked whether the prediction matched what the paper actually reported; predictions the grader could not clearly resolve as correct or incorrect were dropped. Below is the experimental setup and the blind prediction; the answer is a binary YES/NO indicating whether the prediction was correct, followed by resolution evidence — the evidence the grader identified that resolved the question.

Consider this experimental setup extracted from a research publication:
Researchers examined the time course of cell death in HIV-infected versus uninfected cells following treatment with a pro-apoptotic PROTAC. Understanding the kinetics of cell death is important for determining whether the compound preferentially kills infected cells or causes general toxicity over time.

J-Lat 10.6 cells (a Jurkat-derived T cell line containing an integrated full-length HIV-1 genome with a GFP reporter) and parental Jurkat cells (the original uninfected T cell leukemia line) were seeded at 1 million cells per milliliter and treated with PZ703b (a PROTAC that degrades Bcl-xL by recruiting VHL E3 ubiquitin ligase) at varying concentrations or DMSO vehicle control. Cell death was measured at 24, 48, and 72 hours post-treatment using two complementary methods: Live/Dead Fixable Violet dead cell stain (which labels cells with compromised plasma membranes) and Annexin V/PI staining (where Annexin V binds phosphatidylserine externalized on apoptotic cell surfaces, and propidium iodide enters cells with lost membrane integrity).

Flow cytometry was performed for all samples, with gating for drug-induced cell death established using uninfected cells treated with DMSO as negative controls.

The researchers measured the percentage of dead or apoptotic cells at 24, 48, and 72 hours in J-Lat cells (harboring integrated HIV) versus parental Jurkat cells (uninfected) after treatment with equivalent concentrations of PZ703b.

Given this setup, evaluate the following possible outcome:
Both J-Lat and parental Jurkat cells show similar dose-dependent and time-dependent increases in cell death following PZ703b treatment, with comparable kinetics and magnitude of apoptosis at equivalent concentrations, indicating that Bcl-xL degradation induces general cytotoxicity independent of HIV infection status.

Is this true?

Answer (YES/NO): NO